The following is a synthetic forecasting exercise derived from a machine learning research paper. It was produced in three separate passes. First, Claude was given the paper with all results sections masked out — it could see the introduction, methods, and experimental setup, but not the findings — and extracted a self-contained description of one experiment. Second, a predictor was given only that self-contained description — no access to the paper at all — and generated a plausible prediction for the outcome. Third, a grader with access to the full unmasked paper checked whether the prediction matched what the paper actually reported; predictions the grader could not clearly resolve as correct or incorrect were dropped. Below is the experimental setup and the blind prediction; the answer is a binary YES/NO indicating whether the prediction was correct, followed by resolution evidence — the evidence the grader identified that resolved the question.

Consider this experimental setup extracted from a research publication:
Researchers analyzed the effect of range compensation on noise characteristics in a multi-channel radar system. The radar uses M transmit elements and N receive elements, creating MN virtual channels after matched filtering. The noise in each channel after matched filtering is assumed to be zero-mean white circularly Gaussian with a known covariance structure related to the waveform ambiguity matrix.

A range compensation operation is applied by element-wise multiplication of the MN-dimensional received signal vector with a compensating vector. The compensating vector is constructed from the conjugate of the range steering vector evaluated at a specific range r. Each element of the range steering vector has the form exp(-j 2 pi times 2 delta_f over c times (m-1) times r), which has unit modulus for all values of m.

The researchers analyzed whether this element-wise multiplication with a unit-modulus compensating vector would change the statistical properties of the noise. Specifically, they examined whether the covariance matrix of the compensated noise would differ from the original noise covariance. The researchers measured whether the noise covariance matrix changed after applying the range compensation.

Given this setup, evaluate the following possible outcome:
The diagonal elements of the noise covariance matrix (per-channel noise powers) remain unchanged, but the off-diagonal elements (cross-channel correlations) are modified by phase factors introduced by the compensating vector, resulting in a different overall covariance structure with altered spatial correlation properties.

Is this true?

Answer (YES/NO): NO